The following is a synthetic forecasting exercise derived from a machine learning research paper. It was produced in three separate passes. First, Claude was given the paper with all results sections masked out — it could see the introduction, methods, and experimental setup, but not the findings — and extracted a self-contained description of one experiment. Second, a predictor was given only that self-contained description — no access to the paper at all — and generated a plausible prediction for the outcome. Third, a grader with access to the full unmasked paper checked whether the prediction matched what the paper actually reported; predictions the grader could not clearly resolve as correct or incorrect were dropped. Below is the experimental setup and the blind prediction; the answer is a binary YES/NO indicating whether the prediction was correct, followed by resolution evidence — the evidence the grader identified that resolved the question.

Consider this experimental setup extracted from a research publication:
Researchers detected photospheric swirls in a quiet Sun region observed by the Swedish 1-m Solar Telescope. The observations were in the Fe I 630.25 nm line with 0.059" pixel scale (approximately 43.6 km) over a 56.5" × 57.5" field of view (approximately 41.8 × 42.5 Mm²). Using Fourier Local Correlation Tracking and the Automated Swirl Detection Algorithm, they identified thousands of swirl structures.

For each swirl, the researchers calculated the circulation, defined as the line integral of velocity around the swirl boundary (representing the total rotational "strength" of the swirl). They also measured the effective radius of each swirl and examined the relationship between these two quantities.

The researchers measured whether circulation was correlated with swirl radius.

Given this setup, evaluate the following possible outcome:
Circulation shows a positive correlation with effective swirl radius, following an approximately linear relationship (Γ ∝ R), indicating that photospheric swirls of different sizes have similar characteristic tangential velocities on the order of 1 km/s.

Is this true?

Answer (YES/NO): YES